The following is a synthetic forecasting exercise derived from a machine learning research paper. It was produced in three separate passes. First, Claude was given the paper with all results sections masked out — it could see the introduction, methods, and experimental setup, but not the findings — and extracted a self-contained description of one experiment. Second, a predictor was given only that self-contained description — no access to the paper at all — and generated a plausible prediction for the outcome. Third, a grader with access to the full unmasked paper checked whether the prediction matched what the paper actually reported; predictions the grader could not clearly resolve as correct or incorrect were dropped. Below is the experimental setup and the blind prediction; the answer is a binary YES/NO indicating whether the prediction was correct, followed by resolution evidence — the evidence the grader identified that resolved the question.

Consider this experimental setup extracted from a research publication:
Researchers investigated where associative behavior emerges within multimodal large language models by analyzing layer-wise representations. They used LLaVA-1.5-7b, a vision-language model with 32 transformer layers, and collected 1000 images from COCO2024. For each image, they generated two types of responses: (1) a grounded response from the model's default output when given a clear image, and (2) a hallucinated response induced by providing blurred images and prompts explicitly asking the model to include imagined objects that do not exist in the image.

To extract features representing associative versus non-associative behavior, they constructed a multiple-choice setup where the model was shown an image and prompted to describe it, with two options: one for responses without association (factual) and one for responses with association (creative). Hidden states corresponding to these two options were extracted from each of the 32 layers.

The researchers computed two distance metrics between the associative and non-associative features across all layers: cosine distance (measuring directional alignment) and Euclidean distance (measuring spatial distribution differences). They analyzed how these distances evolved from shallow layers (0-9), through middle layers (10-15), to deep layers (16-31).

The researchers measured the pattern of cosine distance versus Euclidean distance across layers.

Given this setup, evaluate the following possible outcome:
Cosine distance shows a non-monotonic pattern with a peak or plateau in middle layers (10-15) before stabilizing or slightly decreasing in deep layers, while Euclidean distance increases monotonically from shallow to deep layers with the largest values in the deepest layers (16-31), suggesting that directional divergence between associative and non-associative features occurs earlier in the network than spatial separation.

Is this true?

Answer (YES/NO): YES